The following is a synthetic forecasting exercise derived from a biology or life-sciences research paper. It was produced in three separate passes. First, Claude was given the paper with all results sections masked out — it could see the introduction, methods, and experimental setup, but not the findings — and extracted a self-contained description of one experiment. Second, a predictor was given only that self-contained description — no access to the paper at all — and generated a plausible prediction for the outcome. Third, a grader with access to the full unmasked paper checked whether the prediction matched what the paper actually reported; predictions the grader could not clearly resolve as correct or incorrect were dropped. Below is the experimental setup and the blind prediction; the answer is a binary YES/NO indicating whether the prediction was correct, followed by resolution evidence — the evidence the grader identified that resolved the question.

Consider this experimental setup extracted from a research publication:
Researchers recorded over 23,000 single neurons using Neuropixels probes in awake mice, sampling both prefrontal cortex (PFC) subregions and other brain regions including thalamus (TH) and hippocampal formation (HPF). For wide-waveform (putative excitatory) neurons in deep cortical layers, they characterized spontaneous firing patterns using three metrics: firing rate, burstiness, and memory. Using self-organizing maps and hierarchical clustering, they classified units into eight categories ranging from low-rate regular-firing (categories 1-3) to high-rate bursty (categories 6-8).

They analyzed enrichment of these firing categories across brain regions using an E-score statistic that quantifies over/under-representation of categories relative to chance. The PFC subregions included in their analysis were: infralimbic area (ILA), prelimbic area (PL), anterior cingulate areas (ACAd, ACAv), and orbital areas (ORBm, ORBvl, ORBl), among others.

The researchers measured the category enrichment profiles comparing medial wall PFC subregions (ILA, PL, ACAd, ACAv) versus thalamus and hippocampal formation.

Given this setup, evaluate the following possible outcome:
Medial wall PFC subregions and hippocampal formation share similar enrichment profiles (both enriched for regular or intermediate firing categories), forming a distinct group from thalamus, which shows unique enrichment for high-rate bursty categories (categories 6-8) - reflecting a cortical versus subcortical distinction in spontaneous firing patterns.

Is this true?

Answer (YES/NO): NO